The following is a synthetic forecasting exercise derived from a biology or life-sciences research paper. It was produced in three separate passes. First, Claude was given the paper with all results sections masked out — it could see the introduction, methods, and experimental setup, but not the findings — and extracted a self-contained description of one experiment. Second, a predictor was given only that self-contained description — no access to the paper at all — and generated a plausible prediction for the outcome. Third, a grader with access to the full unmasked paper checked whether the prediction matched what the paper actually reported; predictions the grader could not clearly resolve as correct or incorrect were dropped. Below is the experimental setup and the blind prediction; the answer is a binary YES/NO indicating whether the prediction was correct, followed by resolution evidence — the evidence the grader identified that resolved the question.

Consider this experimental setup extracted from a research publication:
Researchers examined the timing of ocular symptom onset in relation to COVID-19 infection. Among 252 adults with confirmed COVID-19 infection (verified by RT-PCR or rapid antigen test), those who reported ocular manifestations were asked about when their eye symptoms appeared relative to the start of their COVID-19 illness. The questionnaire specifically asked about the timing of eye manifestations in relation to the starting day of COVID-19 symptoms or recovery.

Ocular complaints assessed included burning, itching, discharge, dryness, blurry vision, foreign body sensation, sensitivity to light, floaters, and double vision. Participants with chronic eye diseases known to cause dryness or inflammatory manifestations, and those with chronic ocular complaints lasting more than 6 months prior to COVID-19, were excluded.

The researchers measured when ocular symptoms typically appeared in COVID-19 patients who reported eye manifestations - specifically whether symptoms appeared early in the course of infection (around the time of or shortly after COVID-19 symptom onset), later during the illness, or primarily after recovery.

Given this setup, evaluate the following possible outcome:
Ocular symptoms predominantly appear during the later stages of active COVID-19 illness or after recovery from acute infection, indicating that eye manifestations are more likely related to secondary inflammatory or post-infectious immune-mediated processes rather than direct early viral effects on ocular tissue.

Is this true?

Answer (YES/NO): NO